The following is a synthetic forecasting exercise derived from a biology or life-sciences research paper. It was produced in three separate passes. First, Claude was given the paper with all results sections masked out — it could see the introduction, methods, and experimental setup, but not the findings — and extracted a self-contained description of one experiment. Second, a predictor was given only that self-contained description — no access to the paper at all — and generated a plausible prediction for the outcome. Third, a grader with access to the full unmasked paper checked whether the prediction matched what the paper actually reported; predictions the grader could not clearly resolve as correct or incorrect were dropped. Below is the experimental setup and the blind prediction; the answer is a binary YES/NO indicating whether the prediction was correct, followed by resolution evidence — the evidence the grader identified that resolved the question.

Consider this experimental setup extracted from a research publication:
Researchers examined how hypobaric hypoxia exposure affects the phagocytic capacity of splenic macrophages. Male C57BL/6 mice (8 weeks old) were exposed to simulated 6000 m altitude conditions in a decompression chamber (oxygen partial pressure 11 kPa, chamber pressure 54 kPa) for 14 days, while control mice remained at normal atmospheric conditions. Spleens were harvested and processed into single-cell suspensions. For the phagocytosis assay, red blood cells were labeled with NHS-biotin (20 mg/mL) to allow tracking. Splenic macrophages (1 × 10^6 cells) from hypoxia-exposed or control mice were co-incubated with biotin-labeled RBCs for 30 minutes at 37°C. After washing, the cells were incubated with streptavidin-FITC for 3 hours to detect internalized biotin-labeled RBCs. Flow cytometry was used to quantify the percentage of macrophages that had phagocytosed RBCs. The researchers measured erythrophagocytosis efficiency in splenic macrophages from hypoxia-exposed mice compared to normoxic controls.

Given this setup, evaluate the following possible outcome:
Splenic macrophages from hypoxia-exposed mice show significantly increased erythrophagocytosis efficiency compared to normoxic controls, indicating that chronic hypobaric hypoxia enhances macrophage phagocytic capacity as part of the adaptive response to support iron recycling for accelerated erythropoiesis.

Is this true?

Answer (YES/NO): NO